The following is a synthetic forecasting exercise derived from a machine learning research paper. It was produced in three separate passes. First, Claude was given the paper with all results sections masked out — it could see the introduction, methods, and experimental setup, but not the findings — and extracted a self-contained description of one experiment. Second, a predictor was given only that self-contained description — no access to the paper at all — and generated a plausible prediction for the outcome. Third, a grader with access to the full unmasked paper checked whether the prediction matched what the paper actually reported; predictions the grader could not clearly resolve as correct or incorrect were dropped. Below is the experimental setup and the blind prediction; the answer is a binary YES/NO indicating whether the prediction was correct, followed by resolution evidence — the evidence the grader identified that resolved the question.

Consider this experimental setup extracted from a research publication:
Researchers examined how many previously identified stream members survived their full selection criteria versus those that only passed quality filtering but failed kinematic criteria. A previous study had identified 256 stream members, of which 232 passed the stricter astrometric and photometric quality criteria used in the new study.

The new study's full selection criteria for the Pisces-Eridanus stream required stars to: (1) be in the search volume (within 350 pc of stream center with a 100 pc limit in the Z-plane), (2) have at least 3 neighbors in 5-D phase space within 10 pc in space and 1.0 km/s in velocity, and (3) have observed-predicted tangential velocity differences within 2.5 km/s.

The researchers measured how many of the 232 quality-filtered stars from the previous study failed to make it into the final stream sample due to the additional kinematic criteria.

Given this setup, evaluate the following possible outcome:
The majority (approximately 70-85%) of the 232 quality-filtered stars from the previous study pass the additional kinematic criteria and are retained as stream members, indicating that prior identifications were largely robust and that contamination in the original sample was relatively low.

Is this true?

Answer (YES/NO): YES